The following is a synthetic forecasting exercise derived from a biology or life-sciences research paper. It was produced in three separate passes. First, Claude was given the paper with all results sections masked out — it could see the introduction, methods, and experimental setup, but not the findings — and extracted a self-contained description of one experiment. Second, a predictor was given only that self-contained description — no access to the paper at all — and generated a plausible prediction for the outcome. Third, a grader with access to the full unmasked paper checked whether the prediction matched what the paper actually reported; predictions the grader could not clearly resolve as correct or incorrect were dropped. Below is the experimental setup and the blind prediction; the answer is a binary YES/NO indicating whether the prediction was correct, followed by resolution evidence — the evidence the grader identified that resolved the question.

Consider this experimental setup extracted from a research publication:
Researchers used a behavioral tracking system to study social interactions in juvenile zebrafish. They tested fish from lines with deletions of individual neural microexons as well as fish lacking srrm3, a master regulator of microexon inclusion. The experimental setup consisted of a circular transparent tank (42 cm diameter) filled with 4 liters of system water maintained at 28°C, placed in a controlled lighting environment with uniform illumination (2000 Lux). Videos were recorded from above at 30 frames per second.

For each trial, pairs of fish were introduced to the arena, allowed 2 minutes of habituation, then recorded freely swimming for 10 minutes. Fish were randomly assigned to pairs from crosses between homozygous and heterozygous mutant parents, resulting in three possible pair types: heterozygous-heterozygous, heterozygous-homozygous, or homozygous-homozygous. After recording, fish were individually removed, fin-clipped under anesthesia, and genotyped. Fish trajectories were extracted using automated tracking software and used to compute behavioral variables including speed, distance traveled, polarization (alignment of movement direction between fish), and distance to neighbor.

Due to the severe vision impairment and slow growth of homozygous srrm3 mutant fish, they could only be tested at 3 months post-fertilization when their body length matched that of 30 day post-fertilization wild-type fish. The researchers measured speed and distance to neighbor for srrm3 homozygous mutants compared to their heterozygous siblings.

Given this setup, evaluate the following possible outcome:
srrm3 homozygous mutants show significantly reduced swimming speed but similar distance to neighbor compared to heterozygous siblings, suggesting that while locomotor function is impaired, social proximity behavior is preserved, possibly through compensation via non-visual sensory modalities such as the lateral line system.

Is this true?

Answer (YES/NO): NO